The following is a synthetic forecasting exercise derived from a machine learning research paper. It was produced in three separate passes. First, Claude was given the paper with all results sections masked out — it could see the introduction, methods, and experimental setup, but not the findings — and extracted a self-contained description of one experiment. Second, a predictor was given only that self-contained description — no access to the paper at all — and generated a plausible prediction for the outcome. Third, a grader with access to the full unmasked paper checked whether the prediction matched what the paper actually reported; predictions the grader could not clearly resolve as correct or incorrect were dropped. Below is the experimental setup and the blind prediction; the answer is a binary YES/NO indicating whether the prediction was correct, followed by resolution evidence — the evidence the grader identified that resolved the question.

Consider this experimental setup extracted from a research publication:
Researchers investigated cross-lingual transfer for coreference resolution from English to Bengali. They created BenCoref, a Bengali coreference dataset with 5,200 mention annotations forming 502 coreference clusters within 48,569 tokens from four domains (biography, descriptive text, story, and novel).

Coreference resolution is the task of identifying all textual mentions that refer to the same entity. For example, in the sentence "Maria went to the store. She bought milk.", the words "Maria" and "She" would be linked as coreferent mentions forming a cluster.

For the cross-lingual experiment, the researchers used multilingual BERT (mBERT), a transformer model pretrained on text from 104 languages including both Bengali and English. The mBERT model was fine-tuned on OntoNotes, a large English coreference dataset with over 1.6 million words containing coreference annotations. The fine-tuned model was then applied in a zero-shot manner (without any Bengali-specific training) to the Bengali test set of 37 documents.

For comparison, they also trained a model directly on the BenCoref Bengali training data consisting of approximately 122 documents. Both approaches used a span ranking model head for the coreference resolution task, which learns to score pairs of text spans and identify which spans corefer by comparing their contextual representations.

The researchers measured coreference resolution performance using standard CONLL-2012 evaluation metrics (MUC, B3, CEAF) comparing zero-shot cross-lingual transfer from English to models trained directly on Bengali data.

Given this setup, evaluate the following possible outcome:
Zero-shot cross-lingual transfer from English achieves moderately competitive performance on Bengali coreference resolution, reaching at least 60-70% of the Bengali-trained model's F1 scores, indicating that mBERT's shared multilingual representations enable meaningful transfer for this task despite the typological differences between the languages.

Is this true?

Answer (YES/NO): NO